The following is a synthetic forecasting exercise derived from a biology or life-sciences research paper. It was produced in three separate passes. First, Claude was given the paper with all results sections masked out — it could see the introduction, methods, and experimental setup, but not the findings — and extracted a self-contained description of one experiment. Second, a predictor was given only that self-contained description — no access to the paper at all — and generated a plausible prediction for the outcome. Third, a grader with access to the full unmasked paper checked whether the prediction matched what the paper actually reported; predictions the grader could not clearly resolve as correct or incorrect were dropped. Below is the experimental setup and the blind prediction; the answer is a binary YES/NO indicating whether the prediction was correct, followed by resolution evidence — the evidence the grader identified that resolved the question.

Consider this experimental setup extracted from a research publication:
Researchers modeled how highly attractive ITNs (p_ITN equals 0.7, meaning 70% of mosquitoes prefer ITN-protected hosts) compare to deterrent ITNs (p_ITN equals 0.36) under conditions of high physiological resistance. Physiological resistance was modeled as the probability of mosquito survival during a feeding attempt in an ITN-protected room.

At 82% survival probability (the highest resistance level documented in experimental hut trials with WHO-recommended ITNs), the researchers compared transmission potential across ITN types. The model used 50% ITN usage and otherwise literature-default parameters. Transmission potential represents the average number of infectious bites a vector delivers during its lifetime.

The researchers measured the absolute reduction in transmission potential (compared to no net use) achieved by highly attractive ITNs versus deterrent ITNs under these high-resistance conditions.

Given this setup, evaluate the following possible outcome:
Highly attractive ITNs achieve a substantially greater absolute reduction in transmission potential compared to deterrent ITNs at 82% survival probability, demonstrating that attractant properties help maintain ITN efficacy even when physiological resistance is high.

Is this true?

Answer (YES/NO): YES